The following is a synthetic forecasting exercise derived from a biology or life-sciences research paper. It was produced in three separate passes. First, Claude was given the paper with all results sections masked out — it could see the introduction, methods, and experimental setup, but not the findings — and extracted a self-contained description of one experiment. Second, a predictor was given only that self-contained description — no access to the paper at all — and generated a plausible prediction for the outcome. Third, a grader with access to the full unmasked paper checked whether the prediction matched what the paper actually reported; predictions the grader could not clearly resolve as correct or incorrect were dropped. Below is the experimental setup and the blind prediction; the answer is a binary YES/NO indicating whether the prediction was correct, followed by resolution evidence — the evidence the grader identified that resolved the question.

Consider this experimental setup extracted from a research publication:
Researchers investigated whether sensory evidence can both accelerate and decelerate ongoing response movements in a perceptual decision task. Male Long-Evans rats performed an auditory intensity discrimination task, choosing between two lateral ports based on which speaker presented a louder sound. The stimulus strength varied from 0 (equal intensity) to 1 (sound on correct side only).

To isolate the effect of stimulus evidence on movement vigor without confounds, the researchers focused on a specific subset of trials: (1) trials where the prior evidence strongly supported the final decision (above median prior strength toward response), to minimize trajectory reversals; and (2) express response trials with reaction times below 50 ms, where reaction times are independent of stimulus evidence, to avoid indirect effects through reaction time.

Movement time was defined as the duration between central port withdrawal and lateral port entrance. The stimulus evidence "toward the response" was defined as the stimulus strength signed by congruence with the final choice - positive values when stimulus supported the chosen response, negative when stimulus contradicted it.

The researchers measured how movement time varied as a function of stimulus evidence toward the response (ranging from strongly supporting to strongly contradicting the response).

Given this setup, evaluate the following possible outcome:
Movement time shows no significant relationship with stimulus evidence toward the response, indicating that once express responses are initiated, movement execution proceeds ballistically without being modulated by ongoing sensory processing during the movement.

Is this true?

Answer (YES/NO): NO